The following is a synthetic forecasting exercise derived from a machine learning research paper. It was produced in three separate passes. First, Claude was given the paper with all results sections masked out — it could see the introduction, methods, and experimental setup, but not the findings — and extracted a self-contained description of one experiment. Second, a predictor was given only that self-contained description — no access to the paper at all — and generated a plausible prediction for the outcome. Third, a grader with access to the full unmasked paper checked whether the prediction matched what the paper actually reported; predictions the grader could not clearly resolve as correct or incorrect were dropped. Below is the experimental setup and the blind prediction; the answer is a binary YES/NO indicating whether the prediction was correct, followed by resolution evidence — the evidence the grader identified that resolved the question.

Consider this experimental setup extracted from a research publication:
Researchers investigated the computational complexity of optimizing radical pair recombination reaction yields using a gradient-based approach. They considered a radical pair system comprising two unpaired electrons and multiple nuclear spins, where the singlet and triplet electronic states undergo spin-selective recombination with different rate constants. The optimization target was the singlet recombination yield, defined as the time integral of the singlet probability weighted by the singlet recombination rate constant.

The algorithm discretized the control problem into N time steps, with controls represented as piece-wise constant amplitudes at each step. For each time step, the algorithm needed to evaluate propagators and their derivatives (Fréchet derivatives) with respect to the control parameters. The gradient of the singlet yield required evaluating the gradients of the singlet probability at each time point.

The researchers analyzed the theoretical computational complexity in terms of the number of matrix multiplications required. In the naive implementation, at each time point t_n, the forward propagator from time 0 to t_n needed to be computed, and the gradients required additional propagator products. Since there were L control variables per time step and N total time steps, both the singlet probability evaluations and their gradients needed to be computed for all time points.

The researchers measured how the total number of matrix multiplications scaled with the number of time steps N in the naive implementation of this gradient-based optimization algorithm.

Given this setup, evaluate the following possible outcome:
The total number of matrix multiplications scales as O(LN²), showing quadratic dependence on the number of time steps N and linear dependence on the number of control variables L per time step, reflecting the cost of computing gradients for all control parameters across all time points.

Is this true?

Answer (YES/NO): NO